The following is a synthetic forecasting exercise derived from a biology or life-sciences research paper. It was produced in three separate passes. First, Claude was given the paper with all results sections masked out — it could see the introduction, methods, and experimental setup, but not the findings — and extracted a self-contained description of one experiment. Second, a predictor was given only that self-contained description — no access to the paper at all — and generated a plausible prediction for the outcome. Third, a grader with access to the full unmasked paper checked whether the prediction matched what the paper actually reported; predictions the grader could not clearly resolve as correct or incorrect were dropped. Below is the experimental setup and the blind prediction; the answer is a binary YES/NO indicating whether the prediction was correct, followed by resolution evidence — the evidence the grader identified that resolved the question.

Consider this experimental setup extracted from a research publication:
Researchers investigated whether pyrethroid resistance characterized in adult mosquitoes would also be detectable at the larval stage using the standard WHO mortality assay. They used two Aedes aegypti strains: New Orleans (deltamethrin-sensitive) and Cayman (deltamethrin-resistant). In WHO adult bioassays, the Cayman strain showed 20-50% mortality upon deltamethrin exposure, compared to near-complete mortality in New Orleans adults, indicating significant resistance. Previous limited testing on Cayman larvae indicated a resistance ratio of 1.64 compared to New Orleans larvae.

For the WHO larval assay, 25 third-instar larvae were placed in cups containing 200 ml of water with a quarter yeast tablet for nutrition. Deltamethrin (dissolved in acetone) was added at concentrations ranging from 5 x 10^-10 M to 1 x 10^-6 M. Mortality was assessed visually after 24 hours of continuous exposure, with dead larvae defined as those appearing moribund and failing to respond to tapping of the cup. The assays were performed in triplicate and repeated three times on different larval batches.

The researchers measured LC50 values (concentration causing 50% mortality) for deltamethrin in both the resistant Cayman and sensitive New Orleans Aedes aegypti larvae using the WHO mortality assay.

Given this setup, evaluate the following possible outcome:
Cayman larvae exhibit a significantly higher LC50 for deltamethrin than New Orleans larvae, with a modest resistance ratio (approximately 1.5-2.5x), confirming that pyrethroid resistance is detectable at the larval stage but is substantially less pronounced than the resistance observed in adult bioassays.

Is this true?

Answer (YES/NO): NO